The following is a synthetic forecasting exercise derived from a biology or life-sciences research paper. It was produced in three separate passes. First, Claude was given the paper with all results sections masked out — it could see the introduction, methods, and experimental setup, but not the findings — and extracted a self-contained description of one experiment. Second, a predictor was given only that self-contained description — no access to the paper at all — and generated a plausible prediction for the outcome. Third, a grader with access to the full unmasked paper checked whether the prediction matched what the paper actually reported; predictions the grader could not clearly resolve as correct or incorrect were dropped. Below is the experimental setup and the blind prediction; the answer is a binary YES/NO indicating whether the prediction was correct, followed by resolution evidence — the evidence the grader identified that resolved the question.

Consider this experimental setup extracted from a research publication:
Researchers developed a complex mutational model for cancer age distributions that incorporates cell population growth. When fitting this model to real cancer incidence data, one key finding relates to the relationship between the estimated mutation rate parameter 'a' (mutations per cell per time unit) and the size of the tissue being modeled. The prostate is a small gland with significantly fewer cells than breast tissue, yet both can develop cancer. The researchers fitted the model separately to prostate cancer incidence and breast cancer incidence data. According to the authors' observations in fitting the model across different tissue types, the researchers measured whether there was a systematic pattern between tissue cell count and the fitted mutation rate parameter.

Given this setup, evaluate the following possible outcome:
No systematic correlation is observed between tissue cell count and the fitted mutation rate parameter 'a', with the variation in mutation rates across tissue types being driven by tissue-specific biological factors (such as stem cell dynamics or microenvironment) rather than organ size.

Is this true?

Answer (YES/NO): NO